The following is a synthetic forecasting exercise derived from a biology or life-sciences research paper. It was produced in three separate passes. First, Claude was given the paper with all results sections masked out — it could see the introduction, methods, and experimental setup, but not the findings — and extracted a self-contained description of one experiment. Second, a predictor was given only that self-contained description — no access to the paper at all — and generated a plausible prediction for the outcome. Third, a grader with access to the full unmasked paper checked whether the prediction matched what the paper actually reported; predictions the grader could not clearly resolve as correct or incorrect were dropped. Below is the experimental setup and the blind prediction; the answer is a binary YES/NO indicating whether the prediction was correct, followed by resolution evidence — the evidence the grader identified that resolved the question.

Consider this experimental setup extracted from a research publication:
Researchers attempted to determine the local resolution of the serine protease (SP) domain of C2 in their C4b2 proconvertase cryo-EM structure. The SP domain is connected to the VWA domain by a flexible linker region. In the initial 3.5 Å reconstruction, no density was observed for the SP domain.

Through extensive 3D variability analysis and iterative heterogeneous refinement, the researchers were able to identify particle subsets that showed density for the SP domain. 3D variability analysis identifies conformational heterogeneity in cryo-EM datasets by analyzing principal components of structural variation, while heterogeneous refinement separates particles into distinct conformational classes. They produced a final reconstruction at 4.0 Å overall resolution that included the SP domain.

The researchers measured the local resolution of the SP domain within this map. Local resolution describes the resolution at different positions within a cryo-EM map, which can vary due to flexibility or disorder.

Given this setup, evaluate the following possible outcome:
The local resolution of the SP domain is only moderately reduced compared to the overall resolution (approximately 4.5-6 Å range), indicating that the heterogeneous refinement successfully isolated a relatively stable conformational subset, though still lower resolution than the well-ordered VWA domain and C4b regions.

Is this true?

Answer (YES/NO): NO